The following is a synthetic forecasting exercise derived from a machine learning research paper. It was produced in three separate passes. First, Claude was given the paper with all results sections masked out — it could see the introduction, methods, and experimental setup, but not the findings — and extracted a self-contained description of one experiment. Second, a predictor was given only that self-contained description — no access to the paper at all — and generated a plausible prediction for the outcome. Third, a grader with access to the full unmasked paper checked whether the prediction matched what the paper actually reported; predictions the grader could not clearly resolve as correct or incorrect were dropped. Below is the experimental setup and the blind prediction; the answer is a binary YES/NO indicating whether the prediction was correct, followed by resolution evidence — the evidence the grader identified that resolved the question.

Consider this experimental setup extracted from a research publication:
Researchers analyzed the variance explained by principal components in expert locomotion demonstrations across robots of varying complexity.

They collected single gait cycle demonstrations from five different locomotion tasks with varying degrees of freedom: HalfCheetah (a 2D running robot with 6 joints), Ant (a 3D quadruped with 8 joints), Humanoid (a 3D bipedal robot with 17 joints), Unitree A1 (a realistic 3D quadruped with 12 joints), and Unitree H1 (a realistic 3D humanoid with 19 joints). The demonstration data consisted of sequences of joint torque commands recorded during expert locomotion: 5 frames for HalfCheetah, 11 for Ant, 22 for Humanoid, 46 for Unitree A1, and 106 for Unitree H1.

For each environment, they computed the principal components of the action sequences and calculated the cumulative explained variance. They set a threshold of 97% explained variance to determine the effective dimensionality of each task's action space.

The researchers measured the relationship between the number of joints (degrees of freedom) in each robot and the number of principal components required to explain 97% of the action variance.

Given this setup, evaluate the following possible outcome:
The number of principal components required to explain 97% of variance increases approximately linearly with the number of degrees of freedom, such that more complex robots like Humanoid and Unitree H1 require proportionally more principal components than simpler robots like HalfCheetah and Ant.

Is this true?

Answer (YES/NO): YES